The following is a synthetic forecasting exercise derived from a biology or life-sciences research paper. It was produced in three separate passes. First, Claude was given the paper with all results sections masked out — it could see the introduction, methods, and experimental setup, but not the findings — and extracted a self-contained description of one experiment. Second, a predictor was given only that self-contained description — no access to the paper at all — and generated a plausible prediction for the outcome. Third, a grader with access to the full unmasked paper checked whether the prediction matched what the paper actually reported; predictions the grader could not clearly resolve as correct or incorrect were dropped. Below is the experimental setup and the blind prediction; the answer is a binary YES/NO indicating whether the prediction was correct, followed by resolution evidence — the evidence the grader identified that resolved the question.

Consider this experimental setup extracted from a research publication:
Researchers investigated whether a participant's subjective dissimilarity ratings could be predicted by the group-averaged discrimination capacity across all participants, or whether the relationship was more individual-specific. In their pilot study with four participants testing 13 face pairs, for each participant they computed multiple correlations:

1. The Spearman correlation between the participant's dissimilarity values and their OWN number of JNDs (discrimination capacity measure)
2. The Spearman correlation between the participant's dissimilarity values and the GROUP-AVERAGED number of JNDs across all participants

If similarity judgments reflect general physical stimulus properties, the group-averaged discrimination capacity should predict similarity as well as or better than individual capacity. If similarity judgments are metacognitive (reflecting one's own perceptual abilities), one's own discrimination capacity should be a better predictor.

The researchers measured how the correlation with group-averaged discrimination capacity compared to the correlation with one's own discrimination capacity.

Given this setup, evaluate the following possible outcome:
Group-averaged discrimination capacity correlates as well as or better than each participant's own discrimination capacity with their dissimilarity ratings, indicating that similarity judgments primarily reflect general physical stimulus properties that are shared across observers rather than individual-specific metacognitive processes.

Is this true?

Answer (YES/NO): NO